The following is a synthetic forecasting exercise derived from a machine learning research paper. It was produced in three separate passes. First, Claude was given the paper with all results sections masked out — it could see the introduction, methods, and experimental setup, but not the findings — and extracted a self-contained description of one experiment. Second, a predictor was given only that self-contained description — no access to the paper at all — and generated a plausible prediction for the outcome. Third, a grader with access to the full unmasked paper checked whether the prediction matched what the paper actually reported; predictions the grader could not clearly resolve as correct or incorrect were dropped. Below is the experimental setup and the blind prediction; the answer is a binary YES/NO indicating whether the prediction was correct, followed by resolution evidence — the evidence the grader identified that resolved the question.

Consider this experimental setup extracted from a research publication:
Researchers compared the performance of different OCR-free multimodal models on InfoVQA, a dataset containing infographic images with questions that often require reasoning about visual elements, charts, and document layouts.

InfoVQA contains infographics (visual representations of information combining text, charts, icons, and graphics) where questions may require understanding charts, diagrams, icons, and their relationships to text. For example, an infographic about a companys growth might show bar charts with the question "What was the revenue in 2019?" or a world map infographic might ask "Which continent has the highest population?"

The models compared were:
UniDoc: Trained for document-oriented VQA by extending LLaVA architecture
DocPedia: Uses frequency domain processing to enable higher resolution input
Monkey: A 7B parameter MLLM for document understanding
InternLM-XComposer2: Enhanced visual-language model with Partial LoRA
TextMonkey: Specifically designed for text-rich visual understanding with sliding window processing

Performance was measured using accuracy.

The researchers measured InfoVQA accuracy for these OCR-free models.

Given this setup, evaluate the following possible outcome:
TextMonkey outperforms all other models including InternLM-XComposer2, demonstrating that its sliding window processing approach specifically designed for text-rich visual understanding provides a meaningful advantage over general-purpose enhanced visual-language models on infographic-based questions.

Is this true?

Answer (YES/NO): NO